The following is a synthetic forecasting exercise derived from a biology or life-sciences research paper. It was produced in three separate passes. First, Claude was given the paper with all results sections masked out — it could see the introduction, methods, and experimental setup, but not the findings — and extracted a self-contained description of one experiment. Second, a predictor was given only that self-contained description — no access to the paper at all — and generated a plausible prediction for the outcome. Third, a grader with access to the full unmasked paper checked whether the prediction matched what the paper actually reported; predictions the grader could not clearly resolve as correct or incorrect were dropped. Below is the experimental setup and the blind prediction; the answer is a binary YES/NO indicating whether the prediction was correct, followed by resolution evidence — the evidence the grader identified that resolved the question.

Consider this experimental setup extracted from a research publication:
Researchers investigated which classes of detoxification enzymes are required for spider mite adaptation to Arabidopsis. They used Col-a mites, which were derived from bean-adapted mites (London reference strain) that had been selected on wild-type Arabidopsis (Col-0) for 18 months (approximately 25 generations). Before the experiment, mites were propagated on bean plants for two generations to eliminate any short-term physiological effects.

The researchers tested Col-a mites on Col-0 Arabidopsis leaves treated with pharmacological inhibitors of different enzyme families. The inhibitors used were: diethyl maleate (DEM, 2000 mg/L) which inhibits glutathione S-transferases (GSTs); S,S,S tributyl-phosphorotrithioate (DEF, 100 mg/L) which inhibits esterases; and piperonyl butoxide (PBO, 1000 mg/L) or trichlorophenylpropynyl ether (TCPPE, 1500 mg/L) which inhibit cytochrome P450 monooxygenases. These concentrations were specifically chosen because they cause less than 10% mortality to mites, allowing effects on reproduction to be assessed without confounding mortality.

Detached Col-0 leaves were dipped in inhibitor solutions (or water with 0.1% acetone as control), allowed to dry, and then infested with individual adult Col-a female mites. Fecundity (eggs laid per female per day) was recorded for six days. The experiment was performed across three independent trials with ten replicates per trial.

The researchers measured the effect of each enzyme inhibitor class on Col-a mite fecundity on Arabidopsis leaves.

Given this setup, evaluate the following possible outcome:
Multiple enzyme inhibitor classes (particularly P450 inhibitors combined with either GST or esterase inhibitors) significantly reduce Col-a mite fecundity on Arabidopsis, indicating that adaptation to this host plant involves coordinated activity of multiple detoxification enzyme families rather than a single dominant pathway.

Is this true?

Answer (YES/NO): NO